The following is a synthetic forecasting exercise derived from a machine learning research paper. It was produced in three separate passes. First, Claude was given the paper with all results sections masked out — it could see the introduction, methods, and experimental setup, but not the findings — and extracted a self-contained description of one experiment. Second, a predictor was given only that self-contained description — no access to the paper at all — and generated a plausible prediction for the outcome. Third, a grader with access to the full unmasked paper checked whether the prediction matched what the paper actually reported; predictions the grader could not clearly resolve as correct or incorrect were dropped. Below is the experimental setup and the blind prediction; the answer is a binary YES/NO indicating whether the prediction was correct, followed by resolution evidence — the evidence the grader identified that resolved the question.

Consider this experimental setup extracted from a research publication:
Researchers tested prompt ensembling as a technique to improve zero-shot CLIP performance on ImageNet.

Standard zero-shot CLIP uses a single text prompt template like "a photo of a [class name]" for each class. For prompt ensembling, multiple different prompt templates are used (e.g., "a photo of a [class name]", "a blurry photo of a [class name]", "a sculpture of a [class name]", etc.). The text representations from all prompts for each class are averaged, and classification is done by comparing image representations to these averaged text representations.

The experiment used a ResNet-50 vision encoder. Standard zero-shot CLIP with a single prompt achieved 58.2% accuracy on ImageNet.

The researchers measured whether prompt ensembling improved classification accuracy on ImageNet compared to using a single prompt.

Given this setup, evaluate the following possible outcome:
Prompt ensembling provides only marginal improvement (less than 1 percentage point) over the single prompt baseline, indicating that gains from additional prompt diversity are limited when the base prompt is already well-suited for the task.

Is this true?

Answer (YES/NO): NO